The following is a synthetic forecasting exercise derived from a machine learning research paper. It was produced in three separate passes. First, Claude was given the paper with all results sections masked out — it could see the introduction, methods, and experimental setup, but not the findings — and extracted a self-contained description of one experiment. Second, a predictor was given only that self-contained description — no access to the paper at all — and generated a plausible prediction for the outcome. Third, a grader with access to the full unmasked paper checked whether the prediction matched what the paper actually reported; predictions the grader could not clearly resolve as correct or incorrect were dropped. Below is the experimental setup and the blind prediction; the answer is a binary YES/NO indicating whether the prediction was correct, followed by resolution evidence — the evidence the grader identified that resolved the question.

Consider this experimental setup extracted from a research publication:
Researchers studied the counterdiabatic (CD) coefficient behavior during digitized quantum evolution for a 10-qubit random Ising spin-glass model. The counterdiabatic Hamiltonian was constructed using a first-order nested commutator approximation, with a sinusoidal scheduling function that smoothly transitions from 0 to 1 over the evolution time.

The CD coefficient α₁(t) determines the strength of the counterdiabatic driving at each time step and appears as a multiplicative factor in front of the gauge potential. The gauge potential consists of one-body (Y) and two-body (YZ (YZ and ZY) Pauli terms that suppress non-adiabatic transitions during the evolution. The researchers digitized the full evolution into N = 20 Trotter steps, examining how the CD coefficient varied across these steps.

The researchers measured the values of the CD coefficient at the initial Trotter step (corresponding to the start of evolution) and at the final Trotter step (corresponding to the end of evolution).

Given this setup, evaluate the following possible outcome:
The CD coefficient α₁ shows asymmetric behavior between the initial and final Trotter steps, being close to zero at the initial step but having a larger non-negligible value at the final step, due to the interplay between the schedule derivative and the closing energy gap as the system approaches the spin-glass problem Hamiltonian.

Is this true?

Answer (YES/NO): NO